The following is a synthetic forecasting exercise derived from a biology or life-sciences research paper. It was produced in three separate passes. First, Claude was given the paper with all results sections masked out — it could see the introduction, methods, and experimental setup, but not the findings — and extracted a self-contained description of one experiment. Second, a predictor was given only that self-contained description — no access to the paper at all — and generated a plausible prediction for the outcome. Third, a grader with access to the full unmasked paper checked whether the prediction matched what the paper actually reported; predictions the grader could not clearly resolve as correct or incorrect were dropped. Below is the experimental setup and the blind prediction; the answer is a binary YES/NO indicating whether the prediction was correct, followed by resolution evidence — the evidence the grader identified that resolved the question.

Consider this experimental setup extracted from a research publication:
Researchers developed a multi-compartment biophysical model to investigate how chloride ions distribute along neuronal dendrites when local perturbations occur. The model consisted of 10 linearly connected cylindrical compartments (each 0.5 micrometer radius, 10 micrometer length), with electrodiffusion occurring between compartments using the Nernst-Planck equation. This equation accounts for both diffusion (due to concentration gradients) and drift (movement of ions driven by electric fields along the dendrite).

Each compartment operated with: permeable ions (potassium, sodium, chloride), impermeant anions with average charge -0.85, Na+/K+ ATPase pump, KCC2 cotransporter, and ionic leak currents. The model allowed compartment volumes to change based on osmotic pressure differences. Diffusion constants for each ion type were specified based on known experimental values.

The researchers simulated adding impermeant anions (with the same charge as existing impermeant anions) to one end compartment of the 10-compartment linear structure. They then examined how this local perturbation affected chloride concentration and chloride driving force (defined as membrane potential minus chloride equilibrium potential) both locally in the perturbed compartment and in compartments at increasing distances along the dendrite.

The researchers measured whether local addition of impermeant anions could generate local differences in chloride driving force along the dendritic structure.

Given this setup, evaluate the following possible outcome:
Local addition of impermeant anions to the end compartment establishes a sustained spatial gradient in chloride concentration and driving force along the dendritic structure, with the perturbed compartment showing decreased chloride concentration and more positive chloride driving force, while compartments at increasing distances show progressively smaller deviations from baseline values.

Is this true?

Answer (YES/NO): NO